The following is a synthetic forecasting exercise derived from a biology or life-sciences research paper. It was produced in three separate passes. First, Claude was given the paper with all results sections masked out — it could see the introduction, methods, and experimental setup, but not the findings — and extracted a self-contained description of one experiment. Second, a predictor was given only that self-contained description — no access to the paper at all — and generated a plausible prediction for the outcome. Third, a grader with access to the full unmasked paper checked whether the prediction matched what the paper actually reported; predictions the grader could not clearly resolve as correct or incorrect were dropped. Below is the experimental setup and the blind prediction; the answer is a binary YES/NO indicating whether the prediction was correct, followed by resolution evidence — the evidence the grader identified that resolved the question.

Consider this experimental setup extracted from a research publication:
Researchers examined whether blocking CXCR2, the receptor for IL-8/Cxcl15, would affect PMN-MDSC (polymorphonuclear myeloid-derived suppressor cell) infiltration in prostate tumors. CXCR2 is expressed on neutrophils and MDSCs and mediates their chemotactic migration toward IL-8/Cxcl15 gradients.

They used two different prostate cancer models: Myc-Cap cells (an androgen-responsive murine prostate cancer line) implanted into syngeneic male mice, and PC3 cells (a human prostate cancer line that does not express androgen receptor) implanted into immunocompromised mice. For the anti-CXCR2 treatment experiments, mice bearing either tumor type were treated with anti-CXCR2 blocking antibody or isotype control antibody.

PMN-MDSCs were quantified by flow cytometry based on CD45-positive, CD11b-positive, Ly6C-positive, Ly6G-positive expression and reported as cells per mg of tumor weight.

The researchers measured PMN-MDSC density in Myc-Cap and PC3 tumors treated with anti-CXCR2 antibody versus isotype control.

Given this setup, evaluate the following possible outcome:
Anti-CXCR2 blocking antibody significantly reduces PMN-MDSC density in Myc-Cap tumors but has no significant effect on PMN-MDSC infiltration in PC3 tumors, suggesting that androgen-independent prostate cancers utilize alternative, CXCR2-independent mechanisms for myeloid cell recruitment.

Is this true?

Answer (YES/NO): NO